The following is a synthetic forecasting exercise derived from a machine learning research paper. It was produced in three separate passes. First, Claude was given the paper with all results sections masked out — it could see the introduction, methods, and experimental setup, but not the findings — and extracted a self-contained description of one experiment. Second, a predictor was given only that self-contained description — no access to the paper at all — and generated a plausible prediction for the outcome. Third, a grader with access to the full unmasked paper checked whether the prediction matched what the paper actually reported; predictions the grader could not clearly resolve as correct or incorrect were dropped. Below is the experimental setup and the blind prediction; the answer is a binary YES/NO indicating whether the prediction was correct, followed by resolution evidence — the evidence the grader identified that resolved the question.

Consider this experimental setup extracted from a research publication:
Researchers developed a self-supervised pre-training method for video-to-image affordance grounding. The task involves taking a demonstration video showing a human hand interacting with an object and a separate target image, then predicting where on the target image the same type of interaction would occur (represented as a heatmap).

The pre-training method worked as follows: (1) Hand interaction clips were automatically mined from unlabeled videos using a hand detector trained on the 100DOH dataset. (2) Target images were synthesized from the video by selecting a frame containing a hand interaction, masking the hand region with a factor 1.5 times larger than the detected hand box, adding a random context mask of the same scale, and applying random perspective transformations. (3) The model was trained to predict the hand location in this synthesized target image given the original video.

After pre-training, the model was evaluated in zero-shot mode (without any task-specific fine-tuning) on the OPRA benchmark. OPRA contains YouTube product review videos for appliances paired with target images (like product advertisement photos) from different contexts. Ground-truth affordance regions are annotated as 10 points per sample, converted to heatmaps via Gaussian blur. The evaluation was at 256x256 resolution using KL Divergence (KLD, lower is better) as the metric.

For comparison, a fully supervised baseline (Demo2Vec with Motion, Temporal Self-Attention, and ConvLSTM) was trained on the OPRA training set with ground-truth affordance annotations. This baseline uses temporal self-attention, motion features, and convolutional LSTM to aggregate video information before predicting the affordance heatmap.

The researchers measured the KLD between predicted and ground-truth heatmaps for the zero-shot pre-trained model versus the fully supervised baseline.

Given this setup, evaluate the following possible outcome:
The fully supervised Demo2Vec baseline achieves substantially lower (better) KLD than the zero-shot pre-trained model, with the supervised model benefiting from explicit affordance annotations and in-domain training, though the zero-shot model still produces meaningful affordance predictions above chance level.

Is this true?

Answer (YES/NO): NO